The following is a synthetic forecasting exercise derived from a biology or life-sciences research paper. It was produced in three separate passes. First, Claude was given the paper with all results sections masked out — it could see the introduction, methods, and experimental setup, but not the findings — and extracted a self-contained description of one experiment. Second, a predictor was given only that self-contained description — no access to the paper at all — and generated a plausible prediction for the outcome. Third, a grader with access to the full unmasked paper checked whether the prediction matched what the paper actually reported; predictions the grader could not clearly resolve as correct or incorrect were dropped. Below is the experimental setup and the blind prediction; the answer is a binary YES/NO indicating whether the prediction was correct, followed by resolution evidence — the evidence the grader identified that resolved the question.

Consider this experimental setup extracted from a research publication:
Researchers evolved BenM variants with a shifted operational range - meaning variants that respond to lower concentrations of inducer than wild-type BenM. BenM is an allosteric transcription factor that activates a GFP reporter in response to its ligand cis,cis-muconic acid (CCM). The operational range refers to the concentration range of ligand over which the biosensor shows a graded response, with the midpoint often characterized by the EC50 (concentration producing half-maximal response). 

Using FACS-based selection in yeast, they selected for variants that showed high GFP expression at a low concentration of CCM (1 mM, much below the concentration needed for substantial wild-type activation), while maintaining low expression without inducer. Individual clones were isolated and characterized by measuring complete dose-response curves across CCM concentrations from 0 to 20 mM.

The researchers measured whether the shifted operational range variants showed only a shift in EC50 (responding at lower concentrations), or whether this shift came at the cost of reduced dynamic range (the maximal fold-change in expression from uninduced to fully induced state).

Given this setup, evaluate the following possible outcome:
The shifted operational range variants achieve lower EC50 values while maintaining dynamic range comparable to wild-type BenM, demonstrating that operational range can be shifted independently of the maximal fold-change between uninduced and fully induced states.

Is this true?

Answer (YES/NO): YES